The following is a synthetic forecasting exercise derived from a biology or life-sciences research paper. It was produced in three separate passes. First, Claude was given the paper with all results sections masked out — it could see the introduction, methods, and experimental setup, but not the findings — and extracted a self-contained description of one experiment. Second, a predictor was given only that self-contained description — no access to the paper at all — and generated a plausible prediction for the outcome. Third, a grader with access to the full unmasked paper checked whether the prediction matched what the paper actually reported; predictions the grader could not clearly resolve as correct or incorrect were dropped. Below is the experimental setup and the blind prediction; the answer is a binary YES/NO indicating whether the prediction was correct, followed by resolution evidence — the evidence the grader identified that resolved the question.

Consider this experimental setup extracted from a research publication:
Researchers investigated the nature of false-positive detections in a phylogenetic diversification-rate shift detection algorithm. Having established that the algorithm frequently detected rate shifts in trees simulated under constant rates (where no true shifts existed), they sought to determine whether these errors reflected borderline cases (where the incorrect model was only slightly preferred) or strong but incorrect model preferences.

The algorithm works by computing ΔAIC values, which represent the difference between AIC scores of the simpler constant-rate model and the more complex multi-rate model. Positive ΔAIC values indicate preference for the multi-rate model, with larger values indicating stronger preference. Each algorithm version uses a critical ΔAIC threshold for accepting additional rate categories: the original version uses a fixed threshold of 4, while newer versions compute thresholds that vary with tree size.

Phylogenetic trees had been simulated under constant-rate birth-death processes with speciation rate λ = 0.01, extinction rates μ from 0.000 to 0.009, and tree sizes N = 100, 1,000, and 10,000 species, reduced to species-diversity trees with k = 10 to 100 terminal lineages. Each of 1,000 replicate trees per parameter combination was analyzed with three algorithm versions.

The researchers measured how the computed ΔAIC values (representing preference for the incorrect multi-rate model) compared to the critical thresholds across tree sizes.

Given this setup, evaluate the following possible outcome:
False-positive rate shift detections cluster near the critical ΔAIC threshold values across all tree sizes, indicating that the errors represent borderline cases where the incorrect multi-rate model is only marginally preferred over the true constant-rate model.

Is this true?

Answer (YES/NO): NO